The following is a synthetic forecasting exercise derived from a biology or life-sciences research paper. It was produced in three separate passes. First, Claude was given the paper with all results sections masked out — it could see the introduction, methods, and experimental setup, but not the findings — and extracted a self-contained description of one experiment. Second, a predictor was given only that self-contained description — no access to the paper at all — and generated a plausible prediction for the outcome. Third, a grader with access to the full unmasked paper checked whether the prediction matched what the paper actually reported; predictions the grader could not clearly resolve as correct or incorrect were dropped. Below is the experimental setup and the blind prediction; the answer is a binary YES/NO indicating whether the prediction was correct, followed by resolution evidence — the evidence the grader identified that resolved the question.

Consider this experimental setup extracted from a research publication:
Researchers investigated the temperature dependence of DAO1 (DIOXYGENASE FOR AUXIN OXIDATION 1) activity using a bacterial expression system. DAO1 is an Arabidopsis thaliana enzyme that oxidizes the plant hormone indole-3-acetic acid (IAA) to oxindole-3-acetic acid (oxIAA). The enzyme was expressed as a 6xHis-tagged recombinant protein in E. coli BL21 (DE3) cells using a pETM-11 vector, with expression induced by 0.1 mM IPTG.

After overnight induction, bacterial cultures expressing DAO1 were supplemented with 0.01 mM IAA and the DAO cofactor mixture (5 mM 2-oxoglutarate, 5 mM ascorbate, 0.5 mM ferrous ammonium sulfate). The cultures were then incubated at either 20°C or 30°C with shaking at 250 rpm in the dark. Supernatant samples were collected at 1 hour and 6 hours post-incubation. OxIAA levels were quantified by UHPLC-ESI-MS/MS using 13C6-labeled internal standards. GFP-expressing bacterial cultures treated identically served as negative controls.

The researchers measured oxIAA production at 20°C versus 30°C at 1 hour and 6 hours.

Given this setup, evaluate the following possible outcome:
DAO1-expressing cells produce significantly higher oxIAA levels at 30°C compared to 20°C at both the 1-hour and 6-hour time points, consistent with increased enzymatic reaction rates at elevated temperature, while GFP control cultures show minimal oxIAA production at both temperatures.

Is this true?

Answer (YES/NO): NO